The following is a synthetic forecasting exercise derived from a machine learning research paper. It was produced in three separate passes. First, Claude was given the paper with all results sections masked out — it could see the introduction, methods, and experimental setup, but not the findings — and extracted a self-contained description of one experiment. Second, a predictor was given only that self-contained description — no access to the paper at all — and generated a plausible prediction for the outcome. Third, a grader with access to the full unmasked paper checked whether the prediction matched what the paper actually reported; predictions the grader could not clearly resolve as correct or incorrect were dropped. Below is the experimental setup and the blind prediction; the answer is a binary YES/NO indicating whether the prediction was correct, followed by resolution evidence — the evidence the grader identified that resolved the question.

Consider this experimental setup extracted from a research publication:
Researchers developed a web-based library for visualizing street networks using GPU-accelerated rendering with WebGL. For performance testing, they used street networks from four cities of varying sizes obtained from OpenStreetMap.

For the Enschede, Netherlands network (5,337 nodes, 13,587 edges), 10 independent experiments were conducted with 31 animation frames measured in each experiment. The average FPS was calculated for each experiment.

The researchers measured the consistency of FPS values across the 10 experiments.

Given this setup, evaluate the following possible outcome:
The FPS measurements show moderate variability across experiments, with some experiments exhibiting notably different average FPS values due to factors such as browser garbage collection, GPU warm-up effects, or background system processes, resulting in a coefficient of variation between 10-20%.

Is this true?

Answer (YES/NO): YES